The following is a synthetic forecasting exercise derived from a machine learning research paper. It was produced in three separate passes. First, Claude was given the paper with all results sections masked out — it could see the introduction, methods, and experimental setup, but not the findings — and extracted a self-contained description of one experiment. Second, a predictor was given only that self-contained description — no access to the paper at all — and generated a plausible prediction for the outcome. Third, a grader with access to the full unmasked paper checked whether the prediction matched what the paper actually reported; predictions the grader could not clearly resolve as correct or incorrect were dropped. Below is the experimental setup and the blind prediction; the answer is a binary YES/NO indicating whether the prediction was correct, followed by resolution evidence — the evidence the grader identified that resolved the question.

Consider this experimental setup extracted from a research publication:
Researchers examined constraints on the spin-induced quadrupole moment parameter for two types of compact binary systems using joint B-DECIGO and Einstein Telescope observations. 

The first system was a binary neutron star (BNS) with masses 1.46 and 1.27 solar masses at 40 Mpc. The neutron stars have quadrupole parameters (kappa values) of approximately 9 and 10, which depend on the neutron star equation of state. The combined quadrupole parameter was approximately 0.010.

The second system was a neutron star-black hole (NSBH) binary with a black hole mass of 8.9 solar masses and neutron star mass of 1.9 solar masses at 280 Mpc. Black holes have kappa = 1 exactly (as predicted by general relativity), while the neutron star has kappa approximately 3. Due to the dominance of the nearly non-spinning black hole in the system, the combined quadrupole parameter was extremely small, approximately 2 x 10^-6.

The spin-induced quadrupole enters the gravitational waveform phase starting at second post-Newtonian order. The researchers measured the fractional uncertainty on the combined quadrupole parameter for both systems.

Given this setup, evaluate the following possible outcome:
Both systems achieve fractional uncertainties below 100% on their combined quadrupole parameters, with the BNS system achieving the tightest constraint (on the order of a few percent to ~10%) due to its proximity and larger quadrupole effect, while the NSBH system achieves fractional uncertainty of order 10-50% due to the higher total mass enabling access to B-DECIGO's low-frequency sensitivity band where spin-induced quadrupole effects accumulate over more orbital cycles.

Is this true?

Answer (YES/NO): NO